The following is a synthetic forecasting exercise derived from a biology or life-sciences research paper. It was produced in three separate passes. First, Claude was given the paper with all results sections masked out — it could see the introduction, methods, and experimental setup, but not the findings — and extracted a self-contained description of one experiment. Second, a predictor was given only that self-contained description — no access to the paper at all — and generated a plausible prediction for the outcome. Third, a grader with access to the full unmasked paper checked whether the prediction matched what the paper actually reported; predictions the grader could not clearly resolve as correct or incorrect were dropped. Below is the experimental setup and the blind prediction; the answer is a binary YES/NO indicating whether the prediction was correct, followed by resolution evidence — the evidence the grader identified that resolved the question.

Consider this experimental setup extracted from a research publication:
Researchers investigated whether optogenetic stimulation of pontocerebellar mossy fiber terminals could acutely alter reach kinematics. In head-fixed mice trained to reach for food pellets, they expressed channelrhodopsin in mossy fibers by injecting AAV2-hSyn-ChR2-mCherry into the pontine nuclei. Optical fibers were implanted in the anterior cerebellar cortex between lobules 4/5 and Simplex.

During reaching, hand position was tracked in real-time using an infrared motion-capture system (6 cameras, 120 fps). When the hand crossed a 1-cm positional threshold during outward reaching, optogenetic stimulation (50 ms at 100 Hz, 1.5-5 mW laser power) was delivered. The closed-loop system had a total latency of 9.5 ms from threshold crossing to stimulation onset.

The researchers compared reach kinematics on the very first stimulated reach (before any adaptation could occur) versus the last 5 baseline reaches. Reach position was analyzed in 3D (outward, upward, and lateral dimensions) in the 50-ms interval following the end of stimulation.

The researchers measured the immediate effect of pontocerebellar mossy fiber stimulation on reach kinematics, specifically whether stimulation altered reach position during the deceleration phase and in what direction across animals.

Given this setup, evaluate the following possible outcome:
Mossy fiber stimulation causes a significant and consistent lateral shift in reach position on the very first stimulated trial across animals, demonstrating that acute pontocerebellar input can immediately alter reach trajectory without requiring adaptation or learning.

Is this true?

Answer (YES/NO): NO